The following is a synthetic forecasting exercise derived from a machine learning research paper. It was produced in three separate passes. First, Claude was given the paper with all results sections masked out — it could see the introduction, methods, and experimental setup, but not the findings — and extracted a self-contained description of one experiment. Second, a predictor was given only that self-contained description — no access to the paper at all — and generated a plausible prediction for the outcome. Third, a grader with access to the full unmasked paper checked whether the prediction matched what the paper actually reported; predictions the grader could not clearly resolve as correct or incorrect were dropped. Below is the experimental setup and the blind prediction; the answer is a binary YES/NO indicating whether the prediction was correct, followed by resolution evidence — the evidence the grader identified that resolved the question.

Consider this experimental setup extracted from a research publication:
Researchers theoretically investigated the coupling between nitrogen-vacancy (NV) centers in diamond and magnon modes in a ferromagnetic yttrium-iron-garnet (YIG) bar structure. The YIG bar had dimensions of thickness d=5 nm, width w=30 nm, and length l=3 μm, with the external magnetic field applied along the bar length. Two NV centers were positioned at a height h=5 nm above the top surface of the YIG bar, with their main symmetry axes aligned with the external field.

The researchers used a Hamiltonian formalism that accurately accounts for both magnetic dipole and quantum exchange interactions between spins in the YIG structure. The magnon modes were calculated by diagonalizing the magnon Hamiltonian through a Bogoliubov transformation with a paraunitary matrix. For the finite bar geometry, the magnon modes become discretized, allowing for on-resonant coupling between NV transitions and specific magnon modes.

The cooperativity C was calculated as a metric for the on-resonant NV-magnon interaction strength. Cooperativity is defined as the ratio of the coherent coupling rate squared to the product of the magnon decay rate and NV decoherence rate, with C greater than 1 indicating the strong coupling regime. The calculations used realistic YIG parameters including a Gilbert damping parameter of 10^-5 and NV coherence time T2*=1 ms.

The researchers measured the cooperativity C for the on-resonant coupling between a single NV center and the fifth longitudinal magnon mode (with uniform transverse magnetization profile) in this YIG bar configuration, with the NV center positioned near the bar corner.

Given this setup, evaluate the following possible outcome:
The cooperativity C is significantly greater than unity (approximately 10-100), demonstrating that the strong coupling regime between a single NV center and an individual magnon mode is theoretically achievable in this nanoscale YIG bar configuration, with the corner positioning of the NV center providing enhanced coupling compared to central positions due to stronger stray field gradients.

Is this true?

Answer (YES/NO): NO